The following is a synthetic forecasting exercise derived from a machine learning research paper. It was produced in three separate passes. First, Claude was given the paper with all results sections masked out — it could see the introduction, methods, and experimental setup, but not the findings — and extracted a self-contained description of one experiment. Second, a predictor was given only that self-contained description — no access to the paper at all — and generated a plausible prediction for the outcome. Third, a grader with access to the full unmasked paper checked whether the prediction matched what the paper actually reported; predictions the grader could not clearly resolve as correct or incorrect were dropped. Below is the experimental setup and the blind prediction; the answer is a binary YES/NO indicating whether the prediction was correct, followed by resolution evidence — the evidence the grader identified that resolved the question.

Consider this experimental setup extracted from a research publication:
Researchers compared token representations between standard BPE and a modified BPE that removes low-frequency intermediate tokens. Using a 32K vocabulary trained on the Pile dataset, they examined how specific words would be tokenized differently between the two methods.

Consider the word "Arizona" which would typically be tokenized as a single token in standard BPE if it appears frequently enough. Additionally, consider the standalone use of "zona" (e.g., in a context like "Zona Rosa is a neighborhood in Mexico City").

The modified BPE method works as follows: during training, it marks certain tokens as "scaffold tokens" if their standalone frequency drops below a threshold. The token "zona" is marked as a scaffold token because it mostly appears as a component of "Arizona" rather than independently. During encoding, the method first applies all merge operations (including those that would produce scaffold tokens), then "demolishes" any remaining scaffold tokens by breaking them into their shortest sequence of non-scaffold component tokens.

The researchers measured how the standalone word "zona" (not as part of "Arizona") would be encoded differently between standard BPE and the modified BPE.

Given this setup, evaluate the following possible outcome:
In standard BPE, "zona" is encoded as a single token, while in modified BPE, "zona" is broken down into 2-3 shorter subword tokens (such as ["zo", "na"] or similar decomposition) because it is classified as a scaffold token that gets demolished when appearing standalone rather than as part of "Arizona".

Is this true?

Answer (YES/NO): YES